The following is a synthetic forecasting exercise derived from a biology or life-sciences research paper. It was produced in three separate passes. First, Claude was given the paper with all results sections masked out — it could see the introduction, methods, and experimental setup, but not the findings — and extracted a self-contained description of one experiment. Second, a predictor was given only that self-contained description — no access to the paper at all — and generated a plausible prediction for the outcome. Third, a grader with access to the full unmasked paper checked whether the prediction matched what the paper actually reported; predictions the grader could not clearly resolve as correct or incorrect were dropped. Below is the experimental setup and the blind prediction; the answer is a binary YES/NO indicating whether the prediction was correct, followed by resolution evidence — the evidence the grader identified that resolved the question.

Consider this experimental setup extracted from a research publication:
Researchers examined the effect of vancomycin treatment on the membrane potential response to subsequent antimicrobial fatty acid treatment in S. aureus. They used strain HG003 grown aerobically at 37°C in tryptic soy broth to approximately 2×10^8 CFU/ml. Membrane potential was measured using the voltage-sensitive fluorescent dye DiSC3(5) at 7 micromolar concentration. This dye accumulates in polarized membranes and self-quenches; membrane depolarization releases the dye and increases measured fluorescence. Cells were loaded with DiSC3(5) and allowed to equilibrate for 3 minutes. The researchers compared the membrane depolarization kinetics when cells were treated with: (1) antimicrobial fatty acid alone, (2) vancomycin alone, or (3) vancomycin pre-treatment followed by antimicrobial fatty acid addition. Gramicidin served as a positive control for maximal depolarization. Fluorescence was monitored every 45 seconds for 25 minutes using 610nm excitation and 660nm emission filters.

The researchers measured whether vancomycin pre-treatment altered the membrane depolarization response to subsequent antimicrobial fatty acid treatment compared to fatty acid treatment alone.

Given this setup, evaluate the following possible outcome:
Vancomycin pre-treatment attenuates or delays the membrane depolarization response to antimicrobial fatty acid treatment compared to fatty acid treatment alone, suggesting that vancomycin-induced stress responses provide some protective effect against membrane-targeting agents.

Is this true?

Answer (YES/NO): NO